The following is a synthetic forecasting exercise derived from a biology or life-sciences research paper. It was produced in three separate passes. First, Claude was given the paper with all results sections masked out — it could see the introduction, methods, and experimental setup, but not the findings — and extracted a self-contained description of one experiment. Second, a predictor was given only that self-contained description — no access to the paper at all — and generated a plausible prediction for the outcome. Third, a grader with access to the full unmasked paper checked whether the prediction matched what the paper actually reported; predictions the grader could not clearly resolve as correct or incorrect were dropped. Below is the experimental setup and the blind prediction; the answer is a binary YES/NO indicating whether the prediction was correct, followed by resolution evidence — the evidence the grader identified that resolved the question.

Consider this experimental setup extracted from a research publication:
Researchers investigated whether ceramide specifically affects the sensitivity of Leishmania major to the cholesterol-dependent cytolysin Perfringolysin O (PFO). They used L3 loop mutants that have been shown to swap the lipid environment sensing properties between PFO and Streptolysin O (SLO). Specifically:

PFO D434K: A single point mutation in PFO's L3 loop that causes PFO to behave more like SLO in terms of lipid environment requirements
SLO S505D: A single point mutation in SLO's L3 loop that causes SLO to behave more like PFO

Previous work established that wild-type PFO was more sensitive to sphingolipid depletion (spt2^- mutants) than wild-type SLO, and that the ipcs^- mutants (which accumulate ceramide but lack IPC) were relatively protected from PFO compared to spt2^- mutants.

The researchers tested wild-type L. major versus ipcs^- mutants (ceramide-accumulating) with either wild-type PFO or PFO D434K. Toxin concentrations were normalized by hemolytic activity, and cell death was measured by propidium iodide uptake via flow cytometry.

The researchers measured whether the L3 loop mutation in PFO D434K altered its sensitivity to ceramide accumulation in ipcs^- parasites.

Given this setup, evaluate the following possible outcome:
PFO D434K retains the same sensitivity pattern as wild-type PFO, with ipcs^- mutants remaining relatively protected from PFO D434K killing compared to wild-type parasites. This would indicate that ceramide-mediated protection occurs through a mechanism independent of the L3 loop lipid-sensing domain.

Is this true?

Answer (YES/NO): NO